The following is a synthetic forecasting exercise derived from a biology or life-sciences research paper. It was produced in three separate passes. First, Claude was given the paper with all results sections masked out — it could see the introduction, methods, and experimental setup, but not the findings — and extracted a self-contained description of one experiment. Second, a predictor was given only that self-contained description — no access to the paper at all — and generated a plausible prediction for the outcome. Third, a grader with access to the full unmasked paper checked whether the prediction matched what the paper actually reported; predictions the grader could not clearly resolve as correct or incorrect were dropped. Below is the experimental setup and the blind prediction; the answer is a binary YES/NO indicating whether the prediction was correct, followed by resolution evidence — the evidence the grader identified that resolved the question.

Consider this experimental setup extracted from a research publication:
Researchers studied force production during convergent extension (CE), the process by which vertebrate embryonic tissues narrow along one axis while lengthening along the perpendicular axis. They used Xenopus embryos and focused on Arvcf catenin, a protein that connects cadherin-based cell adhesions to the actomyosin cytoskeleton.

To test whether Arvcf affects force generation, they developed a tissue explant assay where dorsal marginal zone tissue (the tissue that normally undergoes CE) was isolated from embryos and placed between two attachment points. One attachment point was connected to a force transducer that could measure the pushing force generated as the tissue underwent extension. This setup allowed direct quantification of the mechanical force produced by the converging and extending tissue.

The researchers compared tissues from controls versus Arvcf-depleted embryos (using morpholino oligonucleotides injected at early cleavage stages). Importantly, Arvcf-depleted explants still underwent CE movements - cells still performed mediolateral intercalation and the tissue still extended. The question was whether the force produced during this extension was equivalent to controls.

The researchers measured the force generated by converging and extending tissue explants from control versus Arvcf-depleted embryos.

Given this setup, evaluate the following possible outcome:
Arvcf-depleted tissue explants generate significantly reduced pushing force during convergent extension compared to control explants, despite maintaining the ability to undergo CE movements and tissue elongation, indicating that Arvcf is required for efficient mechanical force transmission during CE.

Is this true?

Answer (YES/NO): YES